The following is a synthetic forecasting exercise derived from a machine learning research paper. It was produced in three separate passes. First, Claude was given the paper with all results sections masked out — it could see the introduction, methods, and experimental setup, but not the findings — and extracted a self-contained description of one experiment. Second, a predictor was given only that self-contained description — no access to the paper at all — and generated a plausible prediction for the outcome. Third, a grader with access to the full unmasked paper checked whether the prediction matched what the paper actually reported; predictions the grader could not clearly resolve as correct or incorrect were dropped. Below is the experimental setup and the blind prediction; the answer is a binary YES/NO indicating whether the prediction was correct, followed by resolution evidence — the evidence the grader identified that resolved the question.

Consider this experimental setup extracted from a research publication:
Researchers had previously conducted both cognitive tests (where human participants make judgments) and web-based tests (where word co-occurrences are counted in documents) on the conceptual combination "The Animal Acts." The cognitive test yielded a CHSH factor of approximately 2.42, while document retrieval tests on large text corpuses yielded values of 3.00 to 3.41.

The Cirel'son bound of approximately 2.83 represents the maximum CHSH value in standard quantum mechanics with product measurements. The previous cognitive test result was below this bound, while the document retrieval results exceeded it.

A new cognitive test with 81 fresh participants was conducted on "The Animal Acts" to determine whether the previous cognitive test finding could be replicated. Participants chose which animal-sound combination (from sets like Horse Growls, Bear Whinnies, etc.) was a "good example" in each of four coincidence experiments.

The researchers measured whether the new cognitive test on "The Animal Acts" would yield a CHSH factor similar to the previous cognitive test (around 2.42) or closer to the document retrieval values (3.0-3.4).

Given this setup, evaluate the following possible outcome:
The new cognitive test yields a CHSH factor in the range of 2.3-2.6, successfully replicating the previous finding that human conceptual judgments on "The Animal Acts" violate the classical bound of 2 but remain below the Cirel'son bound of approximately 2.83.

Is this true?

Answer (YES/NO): NO